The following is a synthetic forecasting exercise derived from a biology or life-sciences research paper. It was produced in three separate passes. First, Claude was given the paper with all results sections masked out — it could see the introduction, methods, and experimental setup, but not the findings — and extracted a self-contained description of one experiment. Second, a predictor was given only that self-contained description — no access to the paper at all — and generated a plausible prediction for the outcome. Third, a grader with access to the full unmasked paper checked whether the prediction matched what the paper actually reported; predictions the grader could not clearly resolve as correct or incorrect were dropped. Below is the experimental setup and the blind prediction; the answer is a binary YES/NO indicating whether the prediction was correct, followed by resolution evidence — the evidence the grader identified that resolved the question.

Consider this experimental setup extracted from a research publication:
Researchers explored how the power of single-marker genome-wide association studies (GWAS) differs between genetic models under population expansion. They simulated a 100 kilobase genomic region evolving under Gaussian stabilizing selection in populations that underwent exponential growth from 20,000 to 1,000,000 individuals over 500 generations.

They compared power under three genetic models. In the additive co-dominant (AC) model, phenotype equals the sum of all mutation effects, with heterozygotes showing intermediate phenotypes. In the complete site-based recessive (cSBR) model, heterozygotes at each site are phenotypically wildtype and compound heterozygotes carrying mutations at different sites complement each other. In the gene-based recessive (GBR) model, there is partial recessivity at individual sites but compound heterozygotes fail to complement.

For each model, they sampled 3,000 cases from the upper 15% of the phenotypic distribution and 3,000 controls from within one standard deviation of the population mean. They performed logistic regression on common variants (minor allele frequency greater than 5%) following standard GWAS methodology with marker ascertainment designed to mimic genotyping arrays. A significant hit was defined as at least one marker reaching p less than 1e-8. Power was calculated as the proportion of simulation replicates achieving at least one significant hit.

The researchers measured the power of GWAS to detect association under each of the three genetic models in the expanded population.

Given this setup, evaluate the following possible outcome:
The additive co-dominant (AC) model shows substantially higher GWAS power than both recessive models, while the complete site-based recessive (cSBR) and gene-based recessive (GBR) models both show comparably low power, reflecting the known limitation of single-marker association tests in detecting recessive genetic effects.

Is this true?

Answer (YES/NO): NO